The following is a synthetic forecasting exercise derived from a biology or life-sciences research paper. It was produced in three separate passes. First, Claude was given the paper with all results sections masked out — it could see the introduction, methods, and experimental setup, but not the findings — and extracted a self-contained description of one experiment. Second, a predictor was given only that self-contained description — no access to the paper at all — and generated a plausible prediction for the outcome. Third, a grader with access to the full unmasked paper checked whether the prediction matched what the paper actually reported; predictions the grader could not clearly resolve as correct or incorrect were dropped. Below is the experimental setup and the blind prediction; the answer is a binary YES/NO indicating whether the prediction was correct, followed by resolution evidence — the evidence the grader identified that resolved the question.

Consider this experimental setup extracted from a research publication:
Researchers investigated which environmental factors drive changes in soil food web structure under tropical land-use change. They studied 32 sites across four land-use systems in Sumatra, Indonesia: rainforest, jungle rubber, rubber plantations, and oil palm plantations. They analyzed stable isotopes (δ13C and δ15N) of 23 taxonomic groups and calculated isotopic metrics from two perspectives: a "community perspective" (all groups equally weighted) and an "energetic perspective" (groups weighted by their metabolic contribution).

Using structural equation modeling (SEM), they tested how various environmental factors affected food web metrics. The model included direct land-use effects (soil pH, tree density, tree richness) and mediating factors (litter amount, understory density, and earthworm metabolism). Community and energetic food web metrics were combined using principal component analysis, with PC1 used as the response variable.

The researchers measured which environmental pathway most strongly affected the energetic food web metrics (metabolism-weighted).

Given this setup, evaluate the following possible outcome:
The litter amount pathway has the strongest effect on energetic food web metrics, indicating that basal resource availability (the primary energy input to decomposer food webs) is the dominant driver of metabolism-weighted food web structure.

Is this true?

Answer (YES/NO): NO